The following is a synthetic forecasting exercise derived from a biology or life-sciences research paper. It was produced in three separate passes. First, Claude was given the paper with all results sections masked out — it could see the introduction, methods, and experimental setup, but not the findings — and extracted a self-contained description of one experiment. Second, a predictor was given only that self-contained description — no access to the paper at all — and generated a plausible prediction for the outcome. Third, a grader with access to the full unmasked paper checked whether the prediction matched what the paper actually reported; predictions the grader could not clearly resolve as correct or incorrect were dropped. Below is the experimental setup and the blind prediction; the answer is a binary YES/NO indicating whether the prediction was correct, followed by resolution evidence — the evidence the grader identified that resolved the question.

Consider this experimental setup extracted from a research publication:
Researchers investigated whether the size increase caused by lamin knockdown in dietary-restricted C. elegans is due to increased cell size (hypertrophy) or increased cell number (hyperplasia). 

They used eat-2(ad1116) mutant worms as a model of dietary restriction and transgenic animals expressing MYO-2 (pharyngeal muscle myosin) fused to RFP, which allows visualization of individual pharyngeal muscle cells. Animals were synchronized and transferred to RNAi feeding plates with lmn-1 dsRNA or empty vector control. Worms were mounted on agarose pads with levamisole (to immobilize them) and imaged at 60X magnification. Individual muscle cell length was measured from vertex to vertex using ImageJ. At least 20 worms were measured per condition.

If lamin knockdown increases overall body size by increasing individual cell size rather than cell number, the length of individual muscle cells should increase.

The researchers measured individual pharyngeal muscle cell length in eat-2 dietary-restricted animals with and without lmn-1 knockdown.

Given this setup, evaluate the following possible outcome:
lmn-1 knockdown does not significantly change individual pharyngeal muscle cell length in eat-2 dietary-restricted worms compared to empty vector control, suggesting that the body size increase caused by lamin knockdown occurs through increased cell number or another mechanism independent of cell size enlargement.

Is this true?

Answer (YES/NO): NO